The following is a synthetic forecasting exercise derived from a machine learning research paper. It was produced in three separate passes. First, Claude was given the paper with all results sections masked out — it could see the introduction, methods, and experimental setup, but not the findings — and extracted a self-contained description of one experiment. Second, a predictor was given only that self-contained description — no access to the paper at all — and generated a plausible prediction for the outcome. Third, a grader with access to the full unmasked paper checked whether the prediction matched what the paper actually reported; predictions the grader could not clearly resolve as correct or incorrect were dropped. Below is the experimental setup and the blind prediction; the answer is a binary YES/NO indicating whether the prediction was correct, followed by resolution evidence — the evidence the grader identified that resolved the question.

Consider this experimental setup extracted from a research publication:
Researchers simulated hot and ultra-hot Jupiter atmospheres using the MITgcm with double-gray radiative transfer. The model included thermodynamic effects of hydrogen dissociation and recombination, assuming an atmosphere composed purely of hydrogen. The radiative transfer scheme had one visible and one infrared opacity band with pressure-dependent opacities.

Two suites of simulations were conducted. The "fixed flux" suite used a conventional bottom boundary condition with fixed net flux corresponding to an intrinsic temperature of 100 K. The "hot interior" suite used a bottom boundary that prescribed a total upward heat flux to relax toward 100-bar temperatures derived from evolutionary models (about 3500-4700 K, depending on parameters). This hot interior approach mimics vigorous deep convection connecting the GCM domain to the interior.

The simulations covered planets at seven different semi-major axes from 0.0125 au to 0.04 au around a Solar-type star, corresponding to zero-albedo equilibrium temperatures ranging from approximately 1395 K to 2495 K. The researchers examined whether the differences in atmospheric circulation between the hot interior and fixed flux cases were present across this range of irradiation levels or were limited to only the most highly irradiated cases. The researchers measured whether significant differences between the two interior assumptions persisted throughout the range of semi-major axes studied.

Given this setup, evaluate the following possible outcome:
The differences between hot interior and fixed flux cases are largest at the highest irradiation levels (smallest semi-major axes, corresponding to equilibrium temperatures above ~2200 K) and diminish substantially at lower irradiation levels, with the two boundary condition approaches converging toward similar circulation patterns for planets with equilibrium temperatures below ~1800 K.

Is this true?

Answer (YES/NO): NO